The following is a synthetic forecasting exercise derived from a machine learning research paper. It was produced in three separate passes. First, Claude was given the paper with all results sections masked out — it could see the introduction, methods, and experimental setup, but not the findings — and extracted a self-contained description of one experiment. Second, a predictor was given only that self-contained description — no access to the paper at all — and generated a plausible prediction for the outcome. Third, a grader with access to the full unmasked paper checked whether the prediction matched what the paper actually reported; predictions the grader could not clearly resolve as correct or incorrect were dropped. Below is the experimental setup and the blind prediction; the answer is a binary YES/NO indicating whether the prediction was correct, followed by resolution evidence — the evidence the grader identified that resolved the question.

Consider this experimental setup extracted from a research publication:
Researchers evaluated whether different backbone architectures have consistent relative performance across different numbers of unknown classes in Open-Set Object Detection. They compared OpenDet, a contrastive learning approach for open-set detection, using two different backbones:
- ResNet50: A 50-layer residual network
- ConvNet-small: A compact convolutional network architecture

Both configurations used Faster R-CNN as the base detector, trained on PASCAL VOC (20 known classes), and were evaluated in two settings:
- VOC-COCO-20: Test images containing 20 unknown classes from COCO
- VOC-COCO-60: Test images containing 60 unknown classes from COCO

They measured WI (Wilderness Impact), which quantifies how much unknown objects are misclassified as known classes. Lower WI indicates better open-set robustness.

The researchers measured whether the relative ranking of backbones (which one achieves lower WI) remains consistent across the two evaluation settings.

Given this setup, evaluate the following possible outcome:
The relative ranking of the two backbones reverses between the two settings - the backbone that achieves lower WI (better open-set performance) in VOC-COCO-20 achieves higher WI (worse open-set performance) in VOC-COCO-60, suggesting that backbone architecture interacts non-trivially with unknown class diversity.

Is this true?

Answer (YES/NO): NO